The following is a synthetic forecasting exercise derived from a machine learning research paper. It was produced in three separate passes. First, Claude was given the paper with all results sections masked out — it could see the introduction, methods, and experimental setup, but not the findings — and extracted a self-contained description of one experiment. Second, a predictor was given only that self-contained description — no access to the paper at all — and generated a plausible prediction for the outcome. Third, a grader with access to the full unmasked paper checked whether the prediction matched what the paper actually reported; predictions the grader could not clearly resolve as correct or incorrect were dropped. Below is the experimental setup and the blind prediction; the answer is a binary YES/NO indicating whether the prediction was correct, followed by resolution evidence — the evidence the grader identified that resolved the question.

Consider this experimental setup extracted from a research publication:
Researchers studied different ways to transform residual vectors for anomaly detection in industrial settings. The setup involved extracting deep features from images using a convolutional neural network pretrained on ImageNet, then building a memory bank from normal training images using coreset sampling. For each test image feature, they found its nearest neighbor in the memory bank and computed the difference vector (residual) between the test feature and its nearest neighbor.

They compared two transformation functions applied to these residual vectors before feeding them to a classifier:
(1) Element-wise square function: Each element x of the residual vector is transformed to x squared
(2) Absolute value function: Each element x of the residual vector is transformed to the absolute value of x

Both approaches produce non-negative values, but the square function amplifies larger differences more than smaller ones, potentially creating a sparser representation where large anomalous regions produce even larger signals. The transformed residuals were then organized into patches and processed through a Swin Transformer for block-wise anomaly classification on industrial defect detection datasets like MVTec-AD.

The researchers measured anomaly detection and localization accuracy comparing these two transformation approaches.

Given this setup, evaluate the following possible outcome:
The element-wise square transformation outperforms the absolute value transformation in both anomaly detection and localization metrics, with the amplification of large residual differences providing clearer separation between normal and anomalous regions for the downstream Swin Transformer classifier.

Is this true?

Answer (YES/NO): NO